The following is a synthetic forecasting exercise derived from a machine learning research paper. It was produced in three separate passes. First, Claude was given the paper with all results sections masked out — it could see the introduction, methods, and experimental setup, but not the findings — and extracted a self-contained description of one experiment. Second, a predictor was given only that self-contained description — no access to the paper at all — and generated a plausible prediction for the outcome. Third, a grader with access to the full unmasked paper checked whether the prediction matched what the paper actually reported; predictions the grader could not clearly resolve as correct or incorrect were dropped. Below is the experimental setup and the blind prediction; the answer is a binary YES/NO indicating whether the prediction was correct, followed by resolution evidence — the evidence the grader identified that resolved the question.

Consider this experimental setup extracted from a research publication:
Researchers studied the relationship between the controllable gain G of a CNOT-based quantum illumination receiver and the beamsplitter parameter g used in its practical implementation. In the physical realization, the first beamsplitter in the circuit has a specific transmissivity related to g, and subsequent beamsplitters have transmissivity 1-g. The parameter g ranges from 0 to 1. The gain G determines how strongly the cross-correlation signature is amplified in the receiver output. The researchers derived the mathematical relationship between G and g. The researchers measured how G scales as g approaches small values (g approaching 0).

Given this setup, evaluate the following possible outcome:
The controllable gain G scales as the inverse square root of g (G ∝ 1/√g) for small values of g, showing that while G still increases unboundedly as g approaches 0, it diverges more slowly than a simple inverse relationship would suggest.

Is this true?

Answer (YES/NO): YES